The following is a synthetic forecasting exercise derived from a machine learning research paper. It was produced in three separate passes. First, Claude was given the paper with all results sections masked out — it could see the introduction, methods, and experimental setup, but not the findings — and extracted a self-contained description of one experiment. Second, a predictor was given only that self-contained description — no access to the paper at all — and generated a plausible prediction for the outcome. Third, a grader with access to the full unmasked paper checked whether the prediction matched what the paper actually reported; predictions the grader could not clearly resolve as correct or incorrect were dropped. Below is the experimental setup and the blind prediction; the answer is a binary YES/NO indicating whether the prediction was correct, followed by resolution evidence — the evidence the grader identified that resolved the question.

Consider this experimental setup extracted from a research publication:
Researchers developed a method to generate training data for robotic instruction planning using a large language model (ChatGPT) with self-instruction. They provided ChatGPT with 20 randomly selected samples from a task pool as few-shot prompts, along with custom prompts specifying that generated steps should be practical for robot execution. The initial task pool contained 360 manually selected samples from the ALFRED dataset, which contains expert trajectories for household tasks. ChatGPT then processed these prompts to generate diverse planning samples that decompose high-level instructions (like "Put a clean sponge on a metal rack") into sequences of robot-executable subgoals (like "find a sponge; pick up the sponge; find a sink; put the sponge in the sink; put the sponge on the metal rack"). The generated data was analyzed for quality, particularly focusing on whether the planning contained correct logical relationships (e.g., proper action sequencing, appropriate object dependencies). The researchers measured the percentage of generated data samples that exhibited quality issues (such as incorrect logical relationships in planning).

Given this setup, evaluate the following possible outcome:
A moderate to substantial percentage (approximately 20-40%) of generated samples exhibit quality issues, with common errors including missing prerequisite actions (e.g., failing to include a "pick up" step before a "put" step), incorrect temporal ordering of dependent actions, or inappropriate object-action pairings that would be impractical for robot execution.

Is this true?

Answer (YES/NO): NO